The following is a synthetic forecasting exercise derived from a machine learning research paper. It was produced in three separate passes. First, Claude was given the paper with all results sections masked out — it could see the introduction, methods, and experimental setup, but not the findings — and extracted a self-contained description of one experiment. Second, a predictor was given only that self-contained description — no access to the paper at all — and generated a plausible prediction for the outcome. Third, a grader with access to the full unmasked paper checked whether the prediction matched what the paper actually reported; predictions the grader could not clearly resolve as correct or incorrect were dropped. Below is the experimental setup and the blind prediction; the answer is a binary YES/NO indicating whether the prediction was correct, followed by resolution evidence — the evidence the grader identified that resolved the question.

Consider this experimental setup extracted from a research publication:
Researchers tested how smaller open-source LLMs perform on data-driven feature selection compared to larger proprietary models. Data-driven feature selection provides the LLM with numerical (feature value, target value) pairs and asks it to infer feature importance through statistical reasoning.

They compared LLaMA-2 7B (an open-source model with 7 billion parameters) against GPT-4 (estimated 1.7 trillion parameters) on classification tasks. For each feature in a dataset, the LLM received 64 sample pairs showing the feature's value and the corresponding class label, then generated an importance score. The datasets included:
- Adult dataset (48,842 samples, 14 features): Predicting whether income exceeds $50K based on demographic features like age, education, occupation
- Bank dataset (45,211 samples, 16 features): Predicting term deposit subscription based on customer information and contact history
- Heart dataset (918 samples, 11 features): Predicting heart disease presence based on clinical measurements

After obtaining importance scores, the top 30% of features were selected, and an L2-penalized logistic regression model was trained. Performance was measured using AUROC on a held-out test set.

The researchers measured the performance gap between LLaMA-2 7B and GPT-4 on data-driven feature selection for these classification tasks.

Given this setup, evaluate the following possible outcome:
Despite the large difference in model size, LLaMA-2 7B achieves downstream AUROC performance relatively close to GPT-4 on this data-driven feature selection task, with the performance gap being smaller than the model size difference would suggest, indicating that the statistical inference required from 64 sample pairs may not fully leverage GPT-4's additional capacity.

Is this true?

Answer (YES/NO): NO